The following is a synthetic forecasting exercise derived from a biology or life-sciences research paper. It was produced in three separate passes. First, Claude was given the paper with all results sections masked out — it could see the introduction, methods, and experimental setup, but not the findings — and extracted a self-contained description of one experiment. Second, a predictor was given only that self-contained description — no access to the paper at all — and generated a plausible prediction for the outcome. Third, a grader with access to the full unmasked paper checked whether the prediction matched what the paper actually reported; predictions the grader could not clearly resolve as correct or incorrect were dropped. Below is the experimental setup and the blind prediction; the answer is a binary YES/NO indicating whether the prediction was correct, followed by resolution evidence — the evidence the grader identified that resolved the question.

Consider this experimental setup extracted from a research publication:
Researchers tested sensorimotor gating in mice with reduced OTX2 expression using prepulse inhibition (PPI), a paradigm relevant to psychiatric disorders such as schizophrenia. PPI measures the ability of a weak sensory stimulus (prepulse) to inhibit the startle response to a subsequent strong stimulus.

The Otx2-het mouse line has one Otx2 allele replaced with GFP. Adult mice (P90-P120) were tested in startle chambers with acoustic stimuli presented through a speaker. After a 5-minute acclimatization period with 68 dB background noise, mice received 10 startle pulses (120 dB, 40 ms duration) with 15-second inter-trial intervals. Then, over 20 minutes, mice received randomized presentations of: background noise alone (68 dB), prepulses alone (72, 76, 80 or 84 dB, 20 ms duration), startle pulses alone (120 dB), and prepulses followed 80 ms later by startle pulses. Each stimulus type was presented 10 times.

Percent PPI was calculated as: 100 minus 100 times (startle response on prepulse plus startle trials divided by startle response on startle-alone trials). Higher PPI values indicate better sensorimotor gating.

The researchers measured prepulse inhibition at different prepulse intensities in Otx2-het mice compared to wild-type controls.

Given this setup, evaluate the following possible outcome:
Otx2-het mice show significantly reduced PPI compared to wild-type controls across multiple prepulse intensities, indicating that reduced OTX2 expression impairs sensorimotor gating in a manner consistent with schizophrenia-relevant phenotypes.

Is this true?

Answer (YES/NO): NO